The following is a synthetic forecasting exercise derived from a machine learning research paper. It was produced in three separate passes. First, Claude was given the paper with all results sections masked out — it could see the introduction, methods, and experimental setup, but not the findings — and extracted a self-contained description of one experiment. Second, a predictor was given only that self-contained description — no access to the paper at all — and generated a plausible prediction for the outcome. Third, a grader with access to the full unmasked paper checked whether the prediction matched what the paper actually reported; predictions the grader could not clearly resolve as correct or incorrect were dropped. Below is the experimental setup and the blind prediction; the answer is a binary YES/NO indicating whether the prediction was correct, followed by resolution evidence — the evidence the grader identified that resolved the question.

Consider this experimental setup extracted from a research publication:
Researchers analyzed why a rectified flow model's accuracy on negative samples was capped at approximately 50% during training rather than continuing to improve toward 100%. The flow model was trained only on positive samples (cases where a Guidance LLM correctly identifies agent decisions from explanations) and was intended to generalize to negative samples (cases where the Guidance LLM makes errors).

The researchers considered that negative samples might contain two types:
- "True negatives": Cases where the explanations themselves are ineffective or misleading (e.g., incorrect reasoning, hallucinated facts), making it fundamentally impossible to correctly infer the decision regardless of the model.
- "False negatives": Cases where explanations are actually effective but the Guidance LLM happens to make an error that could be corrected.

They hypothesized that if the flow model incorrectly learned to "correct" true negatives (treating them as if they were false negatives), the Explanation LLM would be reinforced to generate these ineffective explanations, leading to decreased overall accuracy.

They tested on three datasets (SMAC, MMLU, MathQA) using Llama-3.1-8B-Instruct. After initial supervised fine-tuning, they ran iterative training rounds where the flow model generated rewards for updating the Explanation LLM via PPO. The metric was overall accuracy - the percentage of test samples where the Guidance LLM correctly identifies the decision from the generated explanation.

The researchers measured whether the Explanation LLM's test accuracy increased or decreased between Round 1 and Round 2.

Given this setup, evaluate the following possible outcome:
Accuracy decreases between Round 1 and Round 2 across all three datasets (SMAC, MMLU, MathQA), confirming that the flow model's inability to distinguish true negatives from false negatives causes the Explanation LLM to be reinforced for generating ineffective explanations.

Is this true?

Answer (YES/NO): NO